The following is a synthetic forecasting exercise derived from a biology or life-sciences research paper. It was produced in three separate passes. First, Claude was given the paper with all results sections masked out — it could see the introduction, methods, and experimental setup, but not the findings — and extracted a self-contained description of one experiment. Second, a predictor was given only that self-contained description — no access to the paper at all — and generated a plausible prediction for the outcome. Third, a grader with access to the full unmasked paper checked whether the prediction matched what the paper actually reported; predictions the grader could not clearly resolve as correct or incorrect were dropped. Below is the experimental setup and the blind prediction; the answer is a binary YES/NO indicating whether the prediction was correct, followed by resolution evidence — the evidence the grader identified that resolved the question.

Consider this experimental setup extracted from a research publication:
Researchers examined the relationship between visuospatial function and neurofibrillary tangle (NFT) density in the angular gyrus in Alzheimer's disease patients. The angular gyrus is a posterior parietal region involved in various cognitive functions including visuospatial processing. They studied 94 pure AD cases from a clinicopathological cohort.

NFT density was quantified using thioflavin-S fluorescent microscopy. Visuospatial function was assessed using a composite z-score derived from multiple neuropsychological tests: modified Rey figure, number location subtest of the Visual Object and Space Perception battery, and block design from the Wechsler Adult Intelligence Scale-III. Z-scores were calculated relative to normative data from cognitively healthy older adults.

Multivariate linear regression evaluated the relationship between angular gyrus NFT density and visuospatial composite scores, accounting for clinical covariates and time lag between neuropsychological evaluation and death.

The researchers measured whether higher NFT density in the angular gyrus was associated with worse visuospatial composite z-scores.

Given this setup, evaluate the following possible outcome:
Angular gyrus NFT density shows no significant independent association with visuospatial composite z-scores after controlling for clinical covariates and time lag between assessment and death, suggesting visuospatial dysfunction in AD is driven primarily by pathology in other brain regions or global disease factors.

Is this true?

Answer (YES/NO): NO